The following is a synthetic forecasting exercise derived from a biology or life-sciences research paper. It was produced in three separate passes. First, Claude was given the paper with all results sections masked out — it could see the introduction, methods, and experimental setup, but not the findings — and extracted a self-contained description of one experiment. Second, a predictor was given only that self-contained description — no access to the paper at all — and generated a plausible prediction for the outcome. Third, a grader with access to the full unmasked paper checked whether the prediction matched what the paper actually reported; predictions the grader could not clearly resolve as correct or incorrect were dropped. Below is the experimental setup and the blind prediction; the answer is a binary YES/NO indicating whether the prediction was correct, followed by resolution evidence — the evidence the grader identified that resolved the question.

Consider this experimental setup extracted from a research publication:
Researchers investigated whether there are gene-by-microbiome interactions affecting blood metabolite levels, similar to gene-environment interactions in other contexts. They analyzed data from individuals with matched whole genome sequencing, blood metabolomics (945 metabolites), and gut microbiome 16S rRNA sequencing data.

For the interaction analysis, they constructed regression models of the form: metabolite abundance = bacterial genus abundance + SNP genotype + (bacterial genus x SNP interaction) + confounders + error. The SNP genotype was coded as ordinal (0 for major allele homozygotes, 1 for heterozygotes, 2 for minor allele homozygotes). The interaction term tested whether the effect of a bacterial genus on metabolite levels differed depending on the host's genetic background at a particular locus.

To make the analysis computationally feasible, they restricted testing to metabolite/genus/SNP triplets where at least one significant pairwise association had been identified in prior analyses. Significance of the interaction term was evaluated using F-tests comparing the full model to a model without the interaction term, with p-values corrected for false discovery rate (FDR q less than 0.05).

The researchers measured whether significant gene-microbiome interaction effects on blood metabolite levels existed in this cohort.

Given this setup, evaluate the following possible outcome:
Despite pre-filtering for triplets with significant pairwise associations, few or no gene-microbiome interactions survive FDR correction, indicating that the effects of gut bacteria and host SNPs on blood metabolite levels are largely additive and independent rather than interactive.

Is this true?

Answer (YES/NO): NO